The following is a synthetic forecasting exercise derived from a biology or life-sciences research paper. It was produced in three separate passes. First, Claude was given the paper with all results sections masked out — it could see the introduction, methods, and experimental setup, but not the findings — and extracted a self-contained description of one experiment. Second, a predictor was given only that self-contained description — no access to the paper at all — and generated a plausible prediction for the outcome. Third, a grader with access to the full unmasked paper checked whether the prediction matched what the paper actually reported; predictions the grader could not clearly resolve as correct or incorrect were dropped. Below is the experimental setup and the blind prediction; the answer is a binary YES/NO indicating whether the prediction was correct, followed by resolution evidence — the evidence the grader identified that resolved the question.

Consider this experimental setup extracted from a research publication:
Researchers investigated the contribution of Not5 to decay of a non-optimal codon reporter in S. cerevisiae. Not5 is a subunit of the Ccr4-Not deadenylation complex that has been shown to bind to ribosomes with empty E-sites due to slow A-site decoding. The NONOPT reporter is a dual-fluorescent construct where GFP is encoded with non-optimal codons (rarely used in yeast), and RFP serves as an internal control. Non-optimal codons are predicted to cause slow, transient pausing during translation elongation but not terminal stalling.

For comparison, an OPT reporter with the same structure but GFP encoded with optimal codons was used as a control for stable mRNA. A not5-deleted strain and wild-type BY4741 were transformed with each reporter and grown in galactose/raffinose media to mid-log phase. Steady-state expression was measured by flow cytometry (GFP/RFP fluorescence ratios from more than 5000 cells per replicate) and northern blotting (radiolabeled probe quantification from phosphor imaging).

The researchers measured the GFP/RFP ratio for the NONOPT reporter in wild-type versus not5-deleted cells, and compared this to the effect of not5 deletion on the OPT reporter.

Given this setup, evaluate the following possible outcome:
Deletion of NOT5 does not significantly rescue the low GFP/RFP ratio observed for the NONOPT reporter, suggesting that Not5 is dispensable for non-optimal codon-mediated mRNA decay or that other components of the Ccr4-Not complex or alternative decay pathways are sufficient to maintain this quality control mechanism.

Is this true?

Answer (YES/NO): NO